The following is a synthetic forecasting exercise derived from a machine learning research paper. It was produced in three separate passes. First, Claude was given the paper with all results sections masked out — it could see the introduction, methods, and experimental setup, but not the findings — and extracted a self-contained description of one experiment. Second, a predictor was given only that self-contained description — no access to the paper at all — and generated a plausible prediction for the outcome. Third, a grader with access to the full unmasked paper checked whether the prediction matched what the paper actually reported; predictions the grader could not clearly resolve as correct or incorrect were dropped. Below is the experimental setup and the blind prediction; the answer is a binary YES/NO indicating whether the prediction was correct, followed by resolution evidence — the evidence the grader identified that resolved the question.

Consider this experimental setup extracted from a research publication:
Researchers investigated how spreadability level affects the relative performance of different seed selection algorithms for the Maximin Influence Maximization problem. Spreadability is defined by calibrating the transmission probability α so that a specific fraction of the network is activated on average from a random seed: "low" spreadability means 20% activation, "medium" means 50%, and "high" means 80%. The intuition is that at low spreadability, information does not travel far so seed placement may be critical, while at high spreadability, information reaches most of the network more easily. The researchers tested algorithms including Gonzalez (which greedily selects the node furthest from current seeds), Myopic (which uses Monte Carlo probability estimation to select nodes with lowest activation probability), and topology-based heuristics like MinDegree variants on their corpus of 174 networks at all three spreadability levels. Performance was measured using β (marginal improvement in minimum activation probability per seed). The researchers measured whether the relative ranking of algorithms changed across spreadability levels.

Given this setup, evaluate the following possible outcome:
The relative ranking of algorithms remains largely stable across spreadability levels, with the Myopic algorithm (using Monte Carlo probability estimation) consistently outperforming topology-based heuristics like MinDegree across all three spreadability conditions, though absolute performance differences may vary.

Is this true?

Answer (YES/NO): NO